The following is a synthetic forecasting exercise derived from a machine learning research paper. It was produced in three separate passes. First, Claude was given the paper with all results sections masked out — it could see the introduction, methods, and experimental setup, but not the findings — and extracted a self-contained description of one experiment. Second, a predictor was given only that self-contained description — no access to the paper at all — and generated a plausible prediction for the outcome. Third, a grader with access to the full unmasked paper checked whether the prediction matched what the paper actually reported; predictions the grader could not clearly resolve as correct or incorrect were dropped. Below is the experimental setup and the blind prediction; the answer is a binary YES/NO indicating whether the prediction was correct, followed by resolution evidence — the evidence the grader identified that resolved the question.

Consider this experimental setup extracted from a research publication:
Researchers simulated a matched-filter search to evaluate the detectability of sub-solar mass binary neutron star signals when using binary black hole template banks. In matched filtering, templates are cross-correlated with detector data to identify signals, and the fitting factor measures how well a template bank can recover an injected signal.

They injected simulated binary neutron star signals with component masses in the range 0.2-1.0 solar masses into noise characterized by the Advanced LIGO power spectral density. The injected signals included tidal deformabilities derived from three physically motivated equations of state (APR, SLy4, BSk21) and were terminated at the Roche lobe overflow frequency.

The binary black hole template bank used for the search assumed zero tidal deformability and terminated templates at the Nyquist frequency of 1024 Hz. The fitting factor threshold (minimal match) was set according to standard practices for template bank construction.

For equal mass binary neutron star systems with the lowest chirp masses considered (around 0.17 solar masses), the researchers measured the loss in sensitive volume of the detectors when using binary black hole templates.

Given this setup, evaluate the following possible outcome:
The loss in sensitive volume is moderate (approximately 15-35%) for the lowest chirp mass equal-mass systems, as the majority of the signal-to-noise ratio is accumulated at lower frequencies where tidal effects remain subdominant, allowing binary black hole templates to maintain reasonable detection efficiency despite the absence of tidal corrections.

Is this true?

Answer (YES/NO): NO